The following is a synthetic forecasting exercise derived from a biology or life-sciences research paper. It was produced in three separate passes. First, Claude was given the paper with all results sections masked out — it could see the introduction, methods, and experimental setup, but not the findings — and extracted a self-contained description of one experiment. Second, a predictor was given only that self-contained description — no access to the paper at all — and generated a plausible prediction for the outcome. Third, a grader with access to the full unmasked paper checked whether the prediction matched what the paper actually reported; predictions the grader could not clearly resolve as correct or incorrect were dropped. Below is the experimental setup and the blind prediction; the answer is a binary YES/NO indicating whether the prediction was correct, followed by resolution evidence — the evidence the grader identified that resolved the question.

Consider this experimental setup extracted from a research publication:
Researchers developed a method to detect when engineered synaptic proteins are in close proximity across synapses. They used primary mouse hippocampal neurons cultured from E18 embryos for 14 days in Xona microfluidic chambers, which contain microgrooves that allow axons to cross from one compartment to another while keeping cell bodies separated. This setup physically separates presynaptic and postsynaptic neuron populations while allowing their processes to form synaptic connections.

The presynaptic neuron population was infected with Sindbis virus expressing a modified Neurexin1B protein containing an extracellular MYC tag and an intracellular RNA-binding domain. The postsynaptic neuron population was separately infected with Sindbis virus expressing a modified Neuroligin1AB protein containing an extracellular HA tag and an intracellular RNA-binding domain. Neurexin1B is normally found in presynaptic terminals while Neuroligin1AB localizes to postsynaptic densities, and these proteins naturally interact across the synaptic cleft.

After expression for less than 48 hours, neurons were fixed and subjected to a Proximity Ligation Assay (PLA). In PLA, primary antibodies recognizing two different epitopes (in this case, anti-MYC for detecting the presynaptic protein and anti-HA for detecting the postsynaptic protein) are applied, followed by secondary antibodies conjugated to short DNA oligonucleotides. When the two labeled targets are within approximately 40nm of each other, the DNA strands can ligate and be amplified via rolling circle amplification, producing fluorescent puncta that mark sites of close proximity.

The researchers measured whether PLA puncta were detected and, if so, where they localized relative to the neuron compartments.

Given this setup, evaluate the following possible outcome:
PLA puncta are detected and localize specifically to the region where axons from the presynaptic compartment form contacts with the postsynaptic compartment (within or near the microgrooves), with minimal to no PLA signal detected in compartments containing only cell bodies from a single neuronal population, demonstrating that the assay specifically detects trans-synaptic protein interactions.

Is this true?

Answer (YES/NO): YES